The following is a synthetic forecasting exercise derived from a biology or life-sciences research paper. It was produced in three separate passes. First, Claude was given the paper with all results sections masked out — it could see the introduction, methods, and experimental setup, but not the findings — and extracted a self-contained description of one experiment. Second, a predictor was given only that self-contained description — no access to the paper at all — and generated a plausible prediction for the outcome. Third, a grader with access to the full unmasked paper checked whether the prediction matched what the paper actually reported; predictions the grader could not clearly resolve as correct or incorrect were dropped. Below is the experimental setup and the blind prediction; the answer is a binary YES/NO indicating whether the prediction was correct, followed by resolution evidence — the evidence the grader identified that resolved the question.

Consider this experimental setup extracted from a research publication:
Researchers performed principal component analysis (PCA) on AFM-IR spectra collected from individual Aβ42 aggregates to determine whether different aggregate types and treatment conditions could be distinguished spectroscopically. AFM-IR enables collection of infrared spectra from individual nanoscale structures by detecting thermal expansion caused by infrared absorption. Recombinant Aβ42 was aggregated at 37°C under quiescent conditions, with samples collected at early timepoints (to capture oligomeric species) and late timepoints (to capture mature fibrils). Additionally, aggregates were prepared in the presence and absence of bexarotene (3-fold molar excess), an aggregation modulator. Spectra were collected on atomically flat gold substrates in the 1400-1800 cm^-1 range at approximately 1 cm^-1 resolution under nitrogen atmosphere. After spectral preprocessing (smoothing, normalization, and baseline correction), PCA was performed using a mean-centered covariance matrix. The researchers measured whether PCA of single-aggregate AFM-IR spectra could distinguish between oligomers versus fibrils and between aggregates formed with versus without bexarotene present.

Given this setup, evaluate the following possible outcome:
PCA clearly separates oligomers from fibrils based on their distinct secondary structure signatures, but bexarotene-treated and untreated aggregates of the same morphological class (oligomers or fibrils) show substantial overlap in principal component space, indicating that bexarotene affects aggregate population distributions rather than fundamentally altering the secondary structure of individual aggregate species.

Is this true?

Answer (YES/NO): NO